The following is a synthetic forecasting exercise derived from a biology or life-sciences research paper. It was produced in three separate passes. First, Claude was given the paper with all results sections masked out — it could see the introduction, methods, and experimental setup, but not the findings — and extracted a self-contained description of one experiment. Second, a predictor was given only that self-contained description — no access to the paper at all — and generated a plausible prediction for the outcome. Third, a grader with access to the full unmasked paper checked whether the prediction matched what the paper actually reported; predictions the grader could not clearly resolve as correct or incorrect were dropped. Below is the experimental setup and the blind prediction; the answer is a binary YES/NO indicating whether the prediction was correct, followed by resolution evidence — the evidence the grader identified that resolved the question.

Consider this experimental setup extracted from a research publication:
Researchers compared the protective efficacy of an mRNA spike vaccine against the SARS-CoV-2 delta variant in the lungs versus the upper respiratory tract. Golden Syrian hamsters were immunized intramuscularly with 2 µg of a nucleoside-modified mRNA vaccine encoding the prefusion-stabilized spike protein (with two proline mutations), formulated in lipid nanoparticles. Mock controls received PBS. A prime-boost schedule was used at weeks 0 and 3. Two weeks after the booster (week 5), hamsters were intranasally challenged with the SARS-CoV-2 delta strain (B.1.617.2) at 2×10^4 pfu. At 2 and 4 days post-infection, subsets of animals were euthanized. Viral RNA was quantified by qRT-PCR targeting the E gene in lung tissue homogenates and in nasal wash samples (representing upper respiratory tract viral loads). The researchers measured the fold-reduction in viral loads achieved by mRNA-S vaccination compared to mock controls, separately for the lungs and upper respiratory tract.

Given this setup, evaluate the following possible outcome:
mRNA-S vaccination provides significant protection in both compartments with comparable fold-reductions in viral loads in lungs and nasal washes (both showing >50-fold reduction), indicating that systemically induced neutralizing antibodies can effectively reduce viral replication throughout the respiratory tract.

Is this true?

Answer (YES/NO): NO